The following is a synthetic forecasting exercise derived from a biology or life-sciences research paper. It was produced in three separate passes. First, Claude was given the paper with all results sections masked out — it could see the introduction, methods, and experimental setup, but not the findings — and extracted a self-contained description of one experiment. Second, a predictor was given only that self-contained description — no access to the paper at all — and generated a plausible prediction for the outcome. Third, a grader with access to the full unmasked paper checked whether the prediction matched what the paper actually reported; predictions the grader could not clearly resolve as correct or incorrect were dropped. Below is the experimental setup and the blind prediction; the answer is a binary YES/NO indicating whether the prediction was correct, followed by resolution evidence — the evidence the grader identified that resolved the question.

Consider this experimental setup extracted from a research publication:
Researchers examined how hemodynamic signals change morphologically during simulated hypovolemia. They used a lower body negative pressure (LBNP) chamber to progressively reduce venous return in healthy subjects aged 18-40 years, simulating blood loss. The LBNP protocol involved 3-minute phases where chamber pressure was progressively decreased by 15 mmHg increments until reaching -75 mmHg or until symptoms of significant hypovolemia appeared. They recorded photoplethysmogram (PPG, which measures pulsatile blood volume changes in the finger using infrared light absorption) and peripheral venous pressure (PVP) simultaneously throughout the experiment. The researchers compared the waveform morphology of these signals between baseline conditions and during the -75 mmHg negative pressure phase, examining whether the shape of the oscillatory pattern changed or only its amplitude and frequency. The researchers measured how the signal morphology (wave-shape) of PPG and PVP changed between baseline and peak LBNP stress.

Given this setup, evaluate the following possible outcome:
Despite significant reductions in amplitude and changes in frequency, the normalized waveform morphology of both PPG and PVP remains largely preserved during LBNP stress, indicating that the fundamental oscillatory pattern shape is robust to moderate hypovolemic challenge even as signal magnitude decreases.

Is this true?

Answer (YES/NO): NO